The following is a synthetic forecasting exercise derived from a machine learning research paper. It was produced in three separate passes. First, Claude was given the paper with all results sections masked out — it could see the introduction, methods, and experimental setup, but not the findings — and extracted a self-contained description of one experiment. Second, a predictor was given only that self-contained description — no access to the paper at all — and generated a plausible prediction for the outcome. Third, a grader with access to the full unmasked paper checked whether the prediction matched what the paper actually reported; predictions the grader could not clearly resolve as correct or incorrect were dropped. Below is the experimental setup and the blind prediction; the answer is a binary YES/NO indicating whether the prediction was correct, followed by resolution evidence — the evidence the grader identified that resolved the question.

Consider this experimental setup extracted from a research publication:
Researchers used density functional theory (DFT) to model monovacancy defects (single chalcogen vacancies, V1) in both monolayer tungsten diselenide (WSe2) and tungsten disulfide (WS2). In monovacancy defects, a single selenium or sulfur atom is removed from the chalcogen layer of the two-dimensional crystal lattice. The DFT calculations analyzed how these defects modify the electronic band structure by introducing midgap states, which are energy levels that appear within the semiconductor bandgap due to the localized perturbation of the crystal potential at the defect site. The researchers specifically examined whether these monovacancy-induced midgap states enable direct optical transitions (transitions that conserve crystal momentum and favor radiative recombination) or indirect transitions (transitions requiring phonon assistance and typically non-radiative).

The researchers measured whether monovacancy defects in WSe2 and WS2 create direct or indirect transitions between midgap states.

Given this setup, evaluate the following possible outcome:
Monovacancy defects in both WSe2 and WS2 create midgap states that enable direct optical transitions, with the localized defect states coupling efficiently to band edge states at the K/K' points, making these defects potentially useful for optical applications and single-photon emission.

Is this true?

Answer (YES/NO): NO